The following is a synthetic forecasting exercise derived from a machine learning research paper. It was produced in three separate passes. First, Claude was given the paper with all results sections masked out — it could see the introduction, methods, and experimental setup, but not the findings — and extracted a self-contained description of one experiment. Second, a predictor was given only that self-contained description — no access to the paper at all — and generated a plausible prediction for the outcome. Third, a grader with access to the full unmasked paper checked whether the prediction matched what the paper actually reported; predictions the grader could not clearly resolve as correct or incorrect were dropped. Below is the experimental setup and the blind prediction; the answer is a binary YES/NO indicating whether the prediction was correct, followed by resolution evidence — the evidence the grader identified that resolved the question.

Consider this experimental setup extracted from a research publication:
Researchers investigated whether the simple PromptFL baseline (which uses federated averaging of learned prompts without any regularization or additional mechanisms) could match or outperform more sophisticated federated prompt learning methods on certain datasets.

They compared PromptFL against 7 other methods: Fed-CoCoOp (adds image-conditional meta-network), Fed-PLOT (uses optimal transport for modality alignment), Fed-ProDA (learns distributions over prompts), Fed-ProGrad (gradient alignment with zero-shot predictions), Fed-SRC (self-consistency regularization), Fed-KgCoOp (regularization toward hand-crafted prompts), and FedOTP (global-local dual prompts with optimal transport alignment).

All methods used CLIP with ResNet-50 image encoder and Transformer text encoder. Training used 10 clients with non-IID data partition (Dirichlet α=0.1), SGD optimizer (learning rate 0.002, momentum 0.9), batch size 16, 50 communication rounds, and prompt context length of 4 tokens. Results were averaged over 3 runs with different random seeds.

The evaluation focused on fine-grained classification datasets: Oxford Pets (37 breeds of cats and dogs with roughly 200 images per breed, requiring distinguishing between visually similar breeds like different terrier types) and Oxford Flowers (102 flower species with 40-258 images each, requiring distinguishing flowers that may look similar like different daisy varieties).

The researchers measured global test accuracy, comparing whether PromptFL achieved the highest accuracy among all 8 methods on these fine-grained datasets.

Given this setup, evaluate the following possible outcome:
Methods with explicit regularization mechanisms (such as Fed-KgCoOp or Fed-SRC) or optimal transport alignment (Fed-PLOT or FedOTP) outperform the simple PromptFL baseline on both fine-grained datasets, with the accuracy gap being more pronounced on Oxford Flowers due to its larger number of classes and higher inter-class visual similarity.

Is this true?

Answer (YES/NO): NO